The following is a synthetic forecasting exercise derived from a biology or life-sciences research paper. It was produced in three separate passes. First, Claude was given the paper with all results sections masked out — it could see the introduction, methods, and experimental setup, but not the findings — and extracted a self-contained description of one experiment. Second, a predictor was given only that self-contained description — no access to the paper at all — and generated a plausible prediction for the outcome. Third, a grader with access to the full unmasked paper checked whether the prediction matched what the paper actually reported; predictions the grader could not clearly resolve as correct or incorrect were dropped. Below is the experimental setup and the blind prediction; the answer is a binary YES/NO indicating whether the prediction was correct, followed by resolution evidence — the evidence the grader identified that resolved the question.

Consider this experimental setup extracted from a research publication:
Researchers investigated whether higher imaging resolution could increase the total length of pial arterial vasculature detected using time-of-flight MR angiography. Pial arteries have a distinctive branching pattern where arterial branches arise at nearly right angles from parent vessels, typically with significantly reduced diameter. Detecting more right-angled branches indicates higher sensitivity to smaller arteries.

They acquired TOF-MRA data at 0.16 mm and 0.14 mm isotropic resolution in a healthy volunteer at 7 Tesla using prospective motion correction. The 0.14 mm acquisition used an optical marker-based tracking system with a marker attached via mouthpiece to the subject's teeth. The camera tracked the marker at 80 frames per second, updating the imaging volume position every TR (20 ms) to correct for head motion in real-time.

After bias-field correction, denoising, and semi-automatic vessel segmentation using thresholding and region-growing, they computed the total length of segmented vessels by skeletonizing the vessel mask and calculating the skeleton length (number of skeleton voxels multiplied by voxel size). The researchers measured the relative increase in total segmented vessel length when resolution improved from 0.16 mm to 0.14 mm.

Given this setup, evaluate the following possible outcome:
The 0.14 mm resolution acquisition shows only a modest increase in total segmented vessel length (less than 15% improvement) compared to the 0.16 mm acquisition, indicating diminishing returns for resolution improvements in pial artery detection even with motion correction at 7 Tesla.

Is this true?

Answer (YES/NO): YES